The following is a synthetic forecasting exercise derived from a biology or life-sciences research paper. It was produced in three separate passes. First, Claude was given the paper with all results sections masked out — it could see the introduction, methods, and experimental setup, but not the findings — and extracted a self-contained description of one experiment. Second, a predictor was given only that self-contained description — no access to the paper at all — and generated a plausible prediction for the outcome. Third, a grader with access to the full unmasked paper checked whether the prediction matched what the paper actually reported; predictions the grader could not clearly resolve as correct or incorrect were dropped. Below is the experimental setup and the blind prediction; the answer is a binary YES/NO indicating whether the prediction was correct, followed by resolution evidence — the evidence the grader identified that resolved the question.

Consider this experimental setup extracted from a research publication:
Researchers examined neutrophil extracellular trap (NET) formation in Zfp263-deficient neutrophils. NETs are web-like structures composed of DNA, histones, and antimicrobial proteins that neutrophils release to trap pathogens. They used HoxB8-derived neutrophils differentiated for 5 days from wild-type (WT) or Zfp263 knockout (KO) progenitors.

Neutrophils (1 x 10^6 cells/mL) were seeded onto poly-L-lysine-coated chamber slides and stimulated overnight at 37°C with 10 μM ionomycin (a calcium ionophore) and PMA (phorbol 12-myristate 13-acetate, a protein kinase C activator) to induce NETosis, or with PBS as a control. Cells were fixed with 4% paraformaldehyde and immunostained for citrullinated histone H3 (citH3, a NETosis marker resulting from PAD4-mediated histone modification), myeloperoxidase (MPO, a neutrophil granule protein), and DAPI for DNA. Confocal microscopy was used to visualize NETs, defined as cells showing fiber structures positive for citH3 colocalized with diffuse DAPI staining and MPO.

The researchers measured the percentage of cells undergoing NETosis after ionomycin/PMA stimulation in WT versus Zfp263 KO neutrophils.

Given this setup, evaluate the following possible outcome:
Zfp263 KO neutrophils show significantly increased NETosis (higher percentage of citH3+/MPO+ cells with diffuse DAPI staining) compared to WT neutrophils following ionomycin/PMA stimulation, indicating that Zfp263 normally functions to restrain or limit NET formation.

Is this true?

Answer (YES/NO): NO